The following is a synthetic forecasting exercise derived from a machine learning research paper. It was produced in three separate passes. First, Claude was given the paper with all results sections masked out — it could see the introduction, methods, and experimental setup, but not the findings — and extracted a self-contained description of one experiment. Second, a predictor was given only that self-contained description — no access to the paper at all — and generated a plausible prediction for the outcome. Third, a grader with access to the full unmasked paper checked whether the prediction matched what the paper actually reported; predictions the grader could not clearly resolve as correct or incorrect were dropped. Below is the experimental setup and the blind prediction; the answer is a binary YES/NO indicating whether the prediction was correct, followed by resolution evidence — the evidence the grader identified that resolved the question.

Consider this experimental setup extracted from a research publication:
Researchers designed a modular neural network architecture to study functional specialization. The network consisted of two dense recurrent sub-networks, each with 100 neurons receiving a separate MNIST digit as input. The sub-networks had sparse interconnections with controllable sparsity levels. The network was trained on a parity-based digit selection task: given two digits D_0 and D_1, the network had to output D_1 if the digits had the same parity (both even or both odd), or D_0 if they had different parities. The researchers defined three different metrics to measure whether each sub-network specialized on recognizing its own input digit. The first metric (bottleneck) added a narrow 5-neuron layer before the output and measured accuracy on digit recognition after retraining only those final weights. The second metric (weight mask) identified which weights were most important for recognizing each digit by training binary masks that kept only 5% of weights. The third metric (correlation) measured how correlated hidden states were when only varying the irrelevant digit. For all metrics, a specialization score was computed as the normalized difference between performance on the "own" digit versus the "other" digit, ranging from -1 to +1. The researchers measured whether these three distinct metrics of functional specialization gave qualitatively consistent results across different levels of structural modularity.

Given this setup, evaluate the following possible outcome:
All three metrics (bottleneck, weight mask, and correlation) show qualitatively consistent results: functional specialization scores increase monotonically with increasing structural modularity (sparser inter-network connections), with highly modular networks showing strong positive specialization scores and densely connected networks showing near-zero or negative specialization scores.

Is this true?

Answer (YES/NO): YES